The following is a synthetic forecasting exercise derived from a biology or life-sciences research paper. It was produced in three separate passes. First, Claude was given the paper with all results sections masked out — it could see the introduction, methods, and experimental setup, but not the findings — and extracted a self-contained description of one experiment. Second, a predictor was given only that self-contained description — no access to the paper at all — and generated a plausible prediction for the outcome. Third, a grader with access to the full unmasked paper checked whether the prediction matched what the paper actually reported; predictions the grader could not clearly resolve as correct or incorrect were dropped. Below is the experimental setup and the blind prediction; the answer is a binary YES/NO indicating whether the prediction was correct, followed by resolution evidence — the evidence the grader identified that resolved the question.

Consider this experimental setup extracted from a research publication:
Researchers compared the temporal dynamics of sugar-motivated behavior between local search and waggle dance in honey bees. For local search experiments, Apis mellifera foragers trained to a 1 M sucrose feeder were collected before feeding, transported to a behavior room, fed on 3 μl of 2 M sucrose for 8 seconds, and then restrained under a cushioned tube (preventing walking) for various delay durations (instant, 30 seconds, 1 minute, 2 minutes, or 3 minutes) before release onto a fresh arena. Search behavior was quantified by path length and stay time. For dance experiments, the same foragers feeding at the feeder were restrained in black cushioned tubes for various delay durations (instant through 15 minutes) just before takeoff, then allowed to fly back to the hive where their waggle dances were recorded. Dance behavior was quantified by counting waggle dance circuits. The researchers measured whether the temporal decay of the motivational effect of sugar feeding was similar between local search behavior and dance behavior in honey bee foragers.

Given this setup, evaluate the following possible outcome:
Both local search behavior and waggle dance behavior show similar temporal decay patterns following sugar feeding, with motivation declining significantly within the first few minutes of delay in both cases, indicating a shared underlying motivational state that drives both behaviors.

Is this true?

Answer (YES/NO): NO